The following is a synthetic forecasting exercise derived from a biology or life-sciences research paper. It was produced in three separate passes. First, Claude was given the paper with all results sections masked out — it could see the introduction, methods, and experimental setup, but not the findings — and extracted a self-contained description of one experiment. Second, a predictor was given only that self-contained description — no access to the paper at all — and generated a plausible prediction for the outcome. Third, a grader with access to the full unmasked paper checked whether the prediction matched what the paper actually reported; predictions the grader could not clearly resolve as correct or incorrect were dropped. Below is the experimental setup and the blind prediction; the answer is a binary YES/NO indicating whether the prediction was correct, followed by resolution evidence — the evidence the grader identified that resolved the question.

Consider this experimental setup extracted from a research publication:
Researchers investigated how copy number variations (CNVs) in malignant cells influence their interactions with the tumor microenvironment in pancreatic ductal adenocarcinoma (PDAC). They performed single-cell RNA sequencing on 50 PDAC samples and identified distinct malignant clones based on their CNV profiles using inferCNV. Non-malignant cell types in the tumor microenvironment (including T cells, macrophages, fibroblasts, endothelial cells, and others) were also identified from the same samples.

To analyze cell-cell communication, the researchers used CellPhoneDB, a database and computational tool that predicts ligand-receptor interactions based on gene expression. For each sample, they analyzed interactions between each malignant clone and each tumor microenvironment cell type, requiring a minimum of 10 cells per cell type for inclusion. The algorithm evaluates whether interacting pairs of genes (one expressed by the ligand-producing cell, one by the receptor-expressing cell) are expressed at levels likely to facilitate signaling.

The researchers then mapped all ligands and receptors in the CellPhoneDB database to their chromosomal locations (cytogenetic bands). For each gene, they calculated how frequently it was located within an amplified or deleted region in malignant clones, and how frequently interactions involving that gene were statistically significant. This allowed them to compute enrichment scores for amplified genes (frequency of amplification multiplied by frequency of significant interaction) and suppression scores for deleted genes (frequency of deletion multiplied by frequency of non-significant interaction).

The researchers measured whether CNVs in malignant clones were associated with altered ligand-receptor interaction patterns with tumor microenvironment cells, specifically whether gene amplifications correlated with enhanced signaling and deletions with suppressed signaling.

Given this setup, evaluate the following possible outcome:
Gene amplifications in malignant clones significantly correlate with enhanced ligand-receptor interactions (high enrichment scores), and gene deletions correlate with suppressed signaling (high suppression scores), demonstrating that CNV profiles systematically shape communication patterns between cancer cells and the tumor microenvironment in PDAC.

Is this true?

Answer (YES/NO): YES